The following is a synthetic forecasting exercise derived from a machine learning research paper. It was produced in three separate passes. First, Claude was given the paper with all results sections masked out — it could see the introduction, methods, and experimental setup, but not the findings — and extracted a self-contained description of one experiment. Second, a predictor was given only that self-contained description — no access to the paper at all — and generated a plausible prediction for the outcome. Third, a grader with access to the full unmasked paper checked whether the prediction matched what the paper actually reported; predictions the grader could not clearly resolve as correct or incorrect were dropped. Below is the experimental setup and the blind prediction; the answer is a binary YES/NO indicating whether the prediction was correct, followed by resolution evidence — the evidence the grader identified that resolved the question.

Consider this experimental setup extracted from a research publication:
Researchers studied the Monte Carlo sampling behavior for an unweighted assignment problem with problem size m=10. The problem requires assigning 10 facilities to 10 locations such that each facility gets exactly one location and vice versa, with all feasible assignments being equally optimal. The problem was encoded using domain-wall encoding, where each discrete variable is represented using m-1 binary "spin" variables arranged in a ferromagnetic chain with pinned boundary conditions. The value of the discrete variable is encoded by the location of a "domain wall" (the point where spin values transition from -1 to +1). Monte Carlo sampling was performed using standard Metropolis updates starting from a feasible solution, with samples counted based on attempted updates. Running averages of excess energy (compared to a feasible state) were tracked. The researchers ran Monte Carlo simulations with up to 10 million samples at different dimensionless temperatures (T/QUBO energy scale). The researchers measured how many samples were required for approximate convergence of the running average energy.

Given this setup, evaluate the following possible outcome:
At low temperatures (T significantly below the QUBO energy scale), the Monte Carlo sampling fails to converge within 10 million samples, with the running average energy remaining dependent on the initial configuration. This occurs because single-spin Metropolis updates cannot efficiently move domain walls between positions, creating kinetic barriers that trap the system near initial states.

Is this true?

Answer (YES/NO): NO